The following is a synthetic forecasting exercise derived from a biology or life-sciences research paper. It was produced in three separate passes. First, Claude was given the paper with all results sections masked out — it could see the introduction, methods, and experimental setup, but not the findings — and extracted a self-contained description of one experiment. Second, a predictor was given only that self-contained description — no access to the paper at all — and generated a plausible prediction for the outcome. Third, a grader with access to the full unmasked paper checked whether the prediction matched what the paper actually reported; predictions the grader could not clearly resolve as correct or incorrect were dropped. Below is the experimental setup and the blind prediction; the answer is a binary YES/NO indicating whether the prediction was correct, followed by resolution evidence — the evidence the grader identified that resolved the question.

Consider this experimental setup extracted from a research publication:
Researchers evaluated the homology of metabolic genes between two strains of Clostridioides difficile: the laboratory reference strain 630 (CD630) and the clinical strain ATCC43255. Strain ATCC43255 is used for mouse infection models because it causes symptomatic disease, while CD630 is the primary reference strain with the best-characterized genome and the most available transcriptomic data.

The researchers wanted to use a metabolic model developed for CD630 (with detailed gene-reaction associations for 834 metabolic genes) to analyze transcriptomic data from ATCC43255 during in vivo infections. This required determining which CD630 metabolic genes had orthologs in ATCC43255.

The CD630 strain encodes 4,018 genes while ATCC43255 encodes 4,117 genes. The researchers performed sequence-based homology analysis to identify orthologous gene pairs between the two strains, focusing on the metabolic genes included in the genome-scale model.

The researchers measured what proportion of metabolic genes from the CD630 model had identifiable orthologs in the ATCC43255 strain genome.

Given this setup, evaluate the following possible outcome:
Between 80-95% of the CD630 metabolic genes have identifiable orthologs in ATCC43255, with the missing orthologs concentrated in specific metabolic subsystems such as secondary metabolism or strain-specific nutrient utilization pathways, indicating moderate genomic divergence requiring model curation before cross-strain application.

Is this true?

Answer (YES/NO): NO